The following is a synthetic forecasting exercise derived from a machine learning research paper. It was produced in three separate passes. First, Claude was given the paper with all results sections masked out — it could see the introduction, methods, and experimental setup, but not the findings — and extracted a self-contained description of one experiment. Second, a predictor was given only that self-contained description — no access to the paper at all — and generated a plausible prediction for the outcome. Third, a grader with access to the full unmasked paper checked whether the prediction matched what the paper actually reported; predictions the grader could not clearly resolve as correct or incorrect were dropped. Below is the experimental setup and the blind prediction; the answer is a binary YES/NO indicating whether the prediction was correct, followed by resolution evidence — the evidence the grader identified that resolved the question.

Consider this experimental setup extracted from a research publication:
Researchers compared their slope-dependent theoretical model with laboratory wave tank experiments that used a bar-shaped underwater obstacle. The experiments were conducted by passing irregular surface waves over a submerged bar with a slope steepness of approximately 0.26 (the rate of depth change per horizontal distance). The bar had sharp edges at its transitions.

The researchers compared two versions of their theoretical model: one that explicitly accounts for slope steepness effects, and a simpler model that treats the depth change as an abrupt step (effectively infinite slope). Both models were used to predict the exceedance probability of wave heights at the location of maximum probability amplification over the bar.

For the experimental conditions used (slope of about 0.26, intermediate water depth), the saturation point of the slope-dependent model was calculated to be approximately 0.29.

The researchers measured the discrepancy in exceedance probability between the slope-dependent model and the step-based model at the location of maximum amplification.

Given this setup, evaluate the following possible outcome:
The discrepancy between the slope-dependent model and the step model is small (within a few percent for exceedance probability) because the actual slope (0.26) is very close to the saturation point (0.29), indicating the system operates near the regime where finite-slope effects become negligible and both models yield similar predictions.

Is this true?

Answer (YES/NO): NO